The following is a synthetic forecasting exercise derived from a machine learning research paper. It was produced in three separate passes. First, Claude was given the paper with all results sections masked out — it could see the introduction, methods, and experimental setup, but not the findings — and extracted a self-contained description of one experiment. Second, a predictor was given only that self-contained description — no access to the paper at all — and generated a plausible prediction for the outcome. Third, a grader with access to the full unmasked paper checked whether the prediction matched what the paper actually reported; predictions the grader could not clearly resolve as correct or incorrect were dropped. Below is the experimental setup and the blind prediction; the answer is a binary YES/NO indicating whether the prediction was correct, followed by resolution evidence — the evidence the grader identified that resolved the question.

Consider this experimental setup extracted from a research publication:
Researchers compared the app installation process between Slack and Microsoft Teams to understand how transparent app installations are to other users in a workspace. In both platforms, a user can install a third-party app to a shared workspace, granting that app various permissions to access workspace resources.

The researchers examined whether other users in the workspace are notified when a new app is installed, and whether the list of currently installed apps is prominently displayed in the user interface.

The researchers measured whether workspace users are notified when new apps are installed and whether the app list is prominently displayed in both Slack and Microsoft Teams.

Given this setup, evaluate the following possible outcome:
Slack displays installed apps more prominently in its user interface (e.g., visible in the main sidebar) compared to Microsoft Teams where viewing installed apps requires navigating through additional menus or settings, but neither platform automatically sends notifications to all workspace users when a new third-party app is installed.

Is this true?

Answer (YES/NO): NO